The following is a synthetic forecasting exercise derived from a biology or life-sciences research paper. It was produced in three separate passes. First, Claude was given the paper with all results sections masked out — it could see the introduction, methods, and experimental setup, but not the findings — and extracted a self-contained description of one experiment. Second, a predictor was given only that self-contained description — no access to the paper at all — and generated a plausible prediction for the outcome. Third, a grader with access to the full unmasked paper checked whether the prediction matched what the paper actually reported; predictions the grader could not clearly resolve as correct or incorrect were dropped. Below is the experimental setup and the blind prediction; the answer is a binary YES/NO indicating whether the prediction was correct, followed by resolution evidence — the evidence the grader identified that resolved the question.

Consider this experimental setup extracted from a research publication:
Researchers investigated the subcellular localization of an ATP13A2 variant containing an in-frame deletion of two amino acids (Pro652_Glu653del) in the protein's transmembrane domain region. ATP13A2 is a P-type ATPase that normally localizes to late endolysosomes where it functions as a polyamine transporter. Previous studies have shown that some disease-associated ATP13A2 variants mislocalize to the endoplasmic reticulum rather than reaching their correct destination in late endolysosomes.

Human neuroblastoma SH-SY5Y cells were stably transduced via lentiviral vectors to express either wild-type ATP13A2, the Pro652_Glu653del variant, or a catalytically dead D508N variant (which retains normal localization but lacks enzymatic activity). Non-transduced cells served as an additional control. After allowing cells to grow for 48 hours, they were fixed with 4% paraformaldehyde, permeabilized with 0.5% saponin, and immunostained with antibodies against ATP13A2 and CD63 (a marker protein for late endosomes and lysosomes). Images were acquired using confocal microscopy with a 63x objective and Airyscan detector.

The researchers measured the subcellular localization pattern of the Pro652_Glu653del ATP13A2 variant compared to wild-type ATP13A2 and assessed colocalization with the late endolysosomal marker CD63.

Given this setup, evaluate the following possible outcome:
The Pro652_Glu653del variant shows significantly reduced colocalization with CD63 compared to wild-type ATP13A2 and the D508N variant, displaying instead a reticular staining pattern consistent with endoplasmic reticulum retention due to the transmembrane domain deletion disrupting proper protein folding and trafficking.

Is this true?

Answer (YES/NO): YES